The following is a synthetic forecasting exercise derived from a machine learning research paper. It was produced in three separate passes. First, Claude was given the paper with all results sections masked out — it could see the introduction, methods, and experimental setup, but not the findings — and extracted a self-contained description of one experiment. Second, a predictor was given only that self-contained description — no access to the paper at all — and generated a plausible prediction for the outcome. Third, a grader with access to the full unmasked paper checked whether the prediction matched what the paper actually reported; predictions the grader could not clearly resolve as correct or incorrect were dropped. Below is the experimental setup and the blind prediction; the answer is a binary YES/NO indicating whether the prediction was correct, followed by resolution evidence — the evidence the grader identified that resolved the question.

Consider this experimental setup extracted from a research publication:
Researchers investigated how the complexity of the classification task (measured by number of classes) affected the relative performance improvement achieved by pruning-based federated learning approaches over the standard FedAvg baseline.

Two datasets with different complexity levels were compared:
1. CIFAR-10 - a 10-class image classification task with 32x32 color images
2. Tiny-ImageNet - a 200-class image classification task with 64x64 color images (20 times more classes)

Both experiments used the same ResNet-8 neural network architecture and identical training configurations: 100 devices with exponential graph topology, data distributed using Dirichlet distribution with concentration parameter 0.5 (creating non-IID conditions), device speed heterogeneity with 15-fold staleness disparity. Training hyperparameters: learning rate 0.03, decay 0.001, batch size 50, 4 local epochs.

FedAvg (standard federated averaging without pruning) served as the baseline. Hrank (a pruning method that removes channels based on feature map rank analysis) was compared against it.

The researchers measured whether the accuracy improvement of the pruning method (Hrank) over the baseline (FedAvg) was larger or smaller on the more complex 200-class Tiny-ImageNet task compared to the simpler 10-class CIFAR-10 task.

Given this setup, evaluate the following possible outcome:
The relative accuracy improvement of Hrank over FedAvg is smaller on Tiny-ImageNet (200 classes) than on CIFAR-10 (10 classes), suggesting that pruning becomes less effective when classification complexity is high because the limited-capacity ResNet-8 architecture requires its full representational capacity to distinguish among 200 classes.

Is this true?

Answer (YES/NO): YES